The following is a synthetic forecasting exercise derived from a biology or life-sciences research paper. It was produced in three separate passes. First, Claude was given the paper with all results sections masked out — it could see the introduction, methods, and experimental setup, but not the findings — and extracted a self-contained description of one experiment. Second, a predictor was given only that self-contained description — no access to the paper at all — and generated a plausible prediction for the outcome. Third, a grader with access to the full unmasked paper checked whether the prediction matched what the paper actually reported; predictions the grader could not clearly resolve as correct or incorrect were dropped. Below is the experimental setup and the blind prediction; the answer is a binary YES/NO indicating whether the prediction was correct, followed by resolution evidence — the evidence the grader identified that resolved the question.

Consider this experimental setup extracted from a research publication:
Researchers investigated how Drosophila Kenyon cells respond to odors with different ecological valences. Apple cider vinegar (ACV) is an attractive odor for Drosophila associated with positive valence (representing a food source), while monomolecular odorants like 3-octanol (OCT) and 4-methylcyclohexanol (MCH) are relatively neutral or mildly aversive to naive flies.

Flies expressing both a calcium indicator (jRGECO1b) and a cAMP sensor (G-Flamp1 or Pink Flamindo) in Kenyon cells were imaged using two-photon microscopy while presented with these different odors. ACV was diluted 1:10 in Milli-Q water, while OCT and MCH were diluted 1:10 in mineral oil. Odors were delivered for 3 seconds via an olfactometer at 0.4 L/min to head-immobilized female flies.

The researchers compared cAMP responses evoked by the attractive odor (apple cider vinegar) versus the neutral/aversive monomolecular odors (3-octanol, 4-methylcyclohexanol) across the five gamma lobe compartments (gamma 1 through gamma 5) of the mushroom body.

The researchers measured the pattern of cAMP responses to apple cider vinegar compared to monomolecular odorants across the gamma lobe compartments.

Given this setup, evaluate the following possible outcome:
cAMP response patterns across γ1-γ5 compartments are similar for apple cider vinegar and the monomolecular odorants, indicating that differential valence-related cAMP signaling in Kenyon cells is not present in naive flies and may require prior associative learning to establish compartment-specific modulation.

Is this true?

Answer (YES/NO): NO